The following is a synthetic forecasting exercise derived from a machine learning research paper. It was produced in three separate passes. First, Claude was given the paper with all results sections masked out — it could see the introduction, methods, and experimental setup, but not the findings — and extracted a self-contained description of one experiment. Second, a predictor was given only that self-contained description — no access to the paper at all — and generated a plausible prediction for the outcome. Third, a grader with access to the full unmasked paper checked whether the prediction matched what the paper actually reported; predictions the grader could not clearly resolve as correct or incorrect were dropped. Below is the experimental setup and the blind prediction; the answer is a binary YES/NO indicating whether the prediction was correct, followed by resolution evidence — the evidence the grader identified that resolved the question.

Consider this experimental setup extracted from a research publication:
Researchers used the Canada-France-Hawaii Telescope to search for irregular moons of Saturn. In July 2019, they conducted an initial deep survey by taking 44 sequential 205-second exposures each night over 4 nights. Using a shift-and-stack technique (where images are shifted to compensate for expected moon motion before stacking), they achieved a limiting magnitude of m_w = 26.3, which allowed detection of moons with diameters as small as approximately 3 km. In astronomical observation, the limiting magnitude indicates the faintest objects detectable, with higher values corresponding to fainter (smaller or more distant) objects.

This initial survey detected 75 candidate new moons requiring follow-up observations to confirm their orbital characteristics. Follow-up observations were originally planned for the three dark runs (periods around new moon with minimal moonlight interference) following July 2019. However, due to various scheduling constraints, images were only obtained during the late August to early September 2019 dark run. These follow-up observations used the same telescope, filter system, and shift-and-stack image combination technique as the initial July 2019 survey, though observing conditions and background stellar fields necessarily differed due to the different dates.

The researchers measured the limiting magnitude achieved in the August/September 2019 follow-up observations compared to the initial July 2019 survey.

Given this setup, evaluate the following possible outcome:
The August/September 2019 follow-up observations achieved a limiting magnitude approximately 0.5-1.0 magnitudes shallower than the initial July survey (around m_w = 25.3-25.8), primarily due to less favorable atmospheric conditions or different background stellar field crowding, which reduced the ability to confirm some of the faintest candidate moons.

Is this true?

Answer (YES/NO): NO